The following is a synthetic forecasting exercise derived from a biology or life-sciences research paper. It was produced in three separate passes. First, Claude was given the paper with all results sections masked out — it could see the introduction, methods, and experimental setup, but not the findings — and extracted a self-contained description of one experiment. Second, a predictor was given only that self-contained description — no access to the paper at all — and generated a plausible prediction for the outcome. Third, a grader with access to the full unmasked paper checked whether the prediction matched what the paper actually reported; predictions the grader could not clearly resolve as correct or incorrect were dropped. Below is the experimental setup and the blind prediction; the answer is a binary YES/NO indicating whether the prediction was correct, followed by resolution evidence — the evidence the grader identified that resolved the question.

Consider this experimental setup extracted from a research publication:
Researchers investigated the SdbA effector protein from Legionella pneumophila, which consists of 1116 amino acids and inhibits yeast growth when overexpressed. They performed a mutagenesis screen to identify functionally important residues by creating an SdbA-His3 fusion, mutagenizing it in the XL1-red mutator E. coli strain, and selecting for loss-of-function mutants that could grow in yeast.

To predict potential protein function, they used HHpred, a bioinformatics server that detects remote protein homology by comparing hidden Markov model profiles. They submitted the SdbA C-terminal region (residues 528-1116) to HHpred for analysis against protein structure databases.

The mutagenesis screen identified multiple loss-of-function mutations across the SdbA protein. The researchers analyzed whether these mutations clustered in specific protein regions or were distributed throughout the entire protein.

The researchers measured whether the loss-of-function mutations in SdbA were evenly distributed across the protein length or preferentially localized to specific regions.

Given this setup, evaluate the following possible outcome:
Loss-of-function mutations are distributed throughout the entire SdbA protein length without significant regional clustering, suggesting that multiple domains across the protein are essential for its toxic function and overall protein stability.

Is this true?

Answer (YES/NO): NO